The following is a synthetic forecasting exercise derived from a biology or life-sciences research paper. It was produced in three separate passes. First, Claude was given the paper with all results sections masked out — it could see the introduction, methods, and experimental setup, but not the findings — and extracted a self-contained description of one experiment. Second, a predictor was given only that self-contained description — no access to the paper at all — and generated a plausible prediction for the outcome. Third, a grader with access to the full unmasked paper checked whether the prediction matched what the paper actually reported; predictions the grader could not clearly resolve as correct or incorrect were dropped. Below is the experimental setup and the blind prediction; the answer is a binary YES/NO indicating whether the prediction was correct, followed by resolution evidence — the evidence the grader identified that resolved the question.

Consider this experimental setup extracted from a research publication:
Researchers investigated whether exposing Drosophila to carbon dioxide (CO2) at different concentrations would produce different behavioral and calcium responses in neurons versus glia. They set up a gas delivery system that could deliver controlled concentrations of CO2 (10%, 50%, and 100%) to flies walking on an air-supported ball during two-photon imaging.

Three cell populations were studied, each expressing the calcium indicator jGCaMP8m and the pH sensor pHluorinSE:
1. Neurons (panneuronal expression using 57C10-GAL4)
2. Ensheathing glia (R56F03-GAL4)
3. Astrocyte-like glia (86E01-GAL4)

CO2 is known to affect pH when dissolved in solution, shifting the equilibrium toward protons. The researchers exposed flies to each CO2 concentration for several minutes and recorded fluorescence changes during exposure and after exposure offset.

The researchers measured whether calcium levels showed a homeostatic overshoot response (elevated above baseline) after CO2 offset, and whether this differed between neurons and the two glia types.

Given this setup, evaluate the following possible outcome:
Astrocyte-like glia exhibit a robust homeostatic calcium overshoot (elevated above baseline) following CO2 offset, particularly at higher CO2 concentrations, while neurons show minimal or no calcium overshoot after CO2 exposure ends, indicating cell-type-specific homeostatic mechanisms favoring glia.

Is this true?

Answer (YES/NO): YES